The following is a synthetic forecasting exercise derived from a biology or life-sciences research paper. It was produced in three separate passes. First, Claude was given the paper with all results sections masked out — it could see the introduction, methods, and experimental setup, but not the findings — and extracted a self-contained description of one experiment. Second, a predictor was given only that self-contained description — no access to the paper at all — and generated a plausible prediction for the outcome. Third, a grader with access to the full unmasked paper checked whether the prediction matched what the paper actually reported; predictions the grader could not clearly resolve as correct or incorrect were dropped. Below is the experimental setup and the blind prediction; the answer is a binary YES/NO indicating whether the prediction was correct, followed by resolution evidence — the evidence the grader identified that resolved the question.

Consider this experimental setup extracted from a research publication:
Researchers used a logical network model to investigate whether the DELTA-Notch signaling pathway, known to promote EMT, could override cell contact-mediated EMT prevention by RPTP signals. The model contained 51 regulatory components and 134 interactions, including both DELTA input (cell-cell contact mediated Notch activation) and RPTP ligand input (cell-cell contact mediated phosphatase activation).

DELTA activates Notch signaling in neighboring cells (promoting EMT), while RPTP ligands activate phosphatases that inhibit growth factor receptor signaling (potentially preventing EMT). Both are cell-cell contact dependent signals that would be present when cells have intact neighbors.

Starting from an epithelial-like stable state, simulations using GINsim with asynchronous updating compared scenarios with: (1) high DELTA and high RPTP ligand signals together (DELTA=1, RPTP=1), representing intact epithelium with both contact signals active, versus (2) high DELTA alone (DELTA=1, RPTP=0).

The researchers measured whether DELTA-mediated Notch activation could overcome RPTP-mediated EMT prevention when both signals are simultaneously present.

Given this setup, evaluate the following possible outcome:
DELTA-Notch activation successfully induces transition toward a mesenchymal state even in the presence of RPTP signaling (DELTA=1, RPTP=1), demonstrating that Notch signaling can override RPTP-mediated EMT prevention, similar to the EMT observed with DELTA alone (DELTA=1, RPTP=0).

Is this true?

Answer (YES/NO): NO